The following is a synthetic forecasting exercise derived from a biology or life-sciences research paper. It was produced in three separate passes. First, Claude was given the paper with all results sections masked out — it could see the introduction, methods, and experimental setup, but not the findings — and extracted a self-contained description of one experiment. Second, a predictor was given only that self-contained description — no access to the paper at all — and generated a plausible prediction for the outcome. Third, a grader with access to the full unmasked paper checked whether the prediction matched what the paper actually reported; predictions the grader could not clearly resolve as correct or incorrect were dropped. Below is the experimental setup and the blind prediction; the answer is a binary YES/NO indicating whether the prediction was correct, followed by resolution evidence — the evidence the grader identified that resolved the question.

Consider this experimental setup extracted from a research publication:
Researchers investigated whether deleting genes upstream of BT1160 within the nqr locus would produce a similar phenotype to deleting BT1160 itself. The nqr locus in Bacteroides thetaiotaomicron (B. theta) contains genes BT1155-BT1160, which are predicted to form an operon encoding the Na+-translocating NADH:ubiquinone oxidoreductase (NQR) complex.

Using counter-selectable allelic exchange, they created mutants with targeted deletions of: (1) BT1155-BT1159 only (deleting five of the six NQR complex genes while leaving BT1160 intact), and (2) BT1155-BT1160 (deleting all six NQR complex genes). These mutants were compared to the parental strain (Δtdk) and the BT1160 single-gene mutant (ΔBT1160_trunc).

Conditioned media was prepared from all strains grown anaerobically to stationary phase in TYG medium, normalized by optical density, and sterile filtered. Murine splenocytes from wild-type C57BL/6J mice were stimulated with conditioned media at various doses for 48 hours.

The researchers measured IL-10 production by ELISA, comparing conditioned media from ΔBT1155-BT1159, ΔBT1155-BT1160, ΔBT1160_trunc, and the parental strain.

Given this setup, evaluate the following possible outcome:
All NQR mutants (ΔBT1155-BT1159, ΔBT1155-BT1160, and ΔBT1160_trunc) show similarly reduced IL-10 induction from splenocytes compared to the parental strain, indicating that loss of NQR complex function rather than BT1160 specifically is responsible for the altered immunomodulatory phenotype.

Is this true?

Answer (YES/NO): YES